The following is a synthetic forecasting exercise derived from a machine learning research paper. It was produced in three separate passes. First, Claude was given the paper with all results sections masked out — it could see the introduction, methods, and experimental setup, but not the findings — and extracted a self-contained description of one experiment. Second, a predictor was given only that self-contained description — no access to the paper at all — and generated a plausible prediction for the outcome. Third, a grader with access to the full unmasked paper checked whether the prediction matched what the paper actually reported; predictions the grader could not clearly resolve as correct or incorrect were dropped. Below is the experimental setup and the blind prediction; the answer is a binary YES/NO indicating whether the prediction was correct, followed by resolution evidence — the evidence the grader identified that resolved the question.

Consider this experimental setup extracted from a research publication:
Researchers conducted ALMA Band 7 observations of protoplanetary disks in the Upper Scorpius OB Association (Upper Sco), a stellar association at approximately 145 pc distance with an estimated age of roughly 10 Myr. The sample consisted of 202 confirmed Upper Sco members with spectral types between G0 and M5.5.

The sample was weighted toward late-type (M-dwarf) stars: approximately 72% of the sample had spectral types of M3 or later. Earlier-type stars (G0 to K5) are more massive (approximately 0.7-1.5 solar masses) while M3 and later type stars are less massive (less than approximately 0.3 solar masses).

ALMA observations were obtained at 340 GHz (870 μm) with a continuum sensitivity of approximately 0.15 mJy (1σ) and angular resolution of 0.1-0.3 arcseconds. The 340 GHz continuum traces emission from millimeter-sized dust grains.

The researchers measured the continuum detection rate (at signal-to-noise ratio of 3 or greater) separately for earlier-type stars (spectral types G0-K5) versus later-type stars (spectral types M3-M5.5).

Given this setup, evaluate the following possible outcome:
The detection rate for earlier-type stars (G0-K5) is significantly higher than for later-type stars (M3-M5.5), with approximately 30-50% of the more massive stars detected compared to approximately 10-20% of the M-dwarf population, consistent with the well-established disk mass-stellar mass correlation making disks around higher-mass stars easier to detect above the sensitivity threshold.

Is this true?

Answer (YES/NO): NO